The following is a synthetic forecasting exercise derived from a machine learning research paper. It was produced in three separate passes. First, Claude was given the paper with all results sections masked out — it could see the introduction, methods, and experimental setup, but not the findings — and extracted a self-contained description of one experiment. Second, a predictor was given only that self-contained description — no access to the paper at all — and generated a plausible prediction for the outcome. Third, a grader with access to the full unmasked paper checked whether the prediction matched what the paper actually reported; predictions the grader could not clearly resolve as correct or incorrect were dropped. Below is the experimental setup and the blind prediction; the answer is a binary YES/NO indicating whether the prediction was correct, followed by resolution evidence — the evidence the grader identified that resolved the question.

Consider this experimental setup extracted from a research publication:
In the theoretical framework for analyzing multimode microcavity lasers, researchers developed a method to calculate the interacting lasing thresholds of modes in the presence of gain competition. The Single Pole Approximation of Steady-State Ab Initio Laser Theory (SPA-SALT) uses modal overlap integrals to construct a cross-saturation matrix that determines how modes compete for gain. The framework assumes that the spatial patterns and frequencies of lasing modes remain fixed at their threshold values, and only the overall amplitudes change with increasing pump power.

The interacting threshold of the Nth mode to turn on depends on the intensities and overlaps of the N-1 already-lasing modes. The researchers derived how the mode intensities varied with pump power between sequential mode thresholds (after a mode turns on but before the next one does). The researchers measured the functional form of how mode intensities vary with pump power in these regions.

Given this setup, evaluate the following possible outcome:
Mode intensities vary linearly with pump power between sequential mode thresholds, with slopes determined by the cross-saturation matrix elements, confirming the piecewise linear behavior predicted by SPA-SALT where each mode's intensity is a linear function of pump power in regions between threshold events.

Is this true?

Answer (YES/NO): YES